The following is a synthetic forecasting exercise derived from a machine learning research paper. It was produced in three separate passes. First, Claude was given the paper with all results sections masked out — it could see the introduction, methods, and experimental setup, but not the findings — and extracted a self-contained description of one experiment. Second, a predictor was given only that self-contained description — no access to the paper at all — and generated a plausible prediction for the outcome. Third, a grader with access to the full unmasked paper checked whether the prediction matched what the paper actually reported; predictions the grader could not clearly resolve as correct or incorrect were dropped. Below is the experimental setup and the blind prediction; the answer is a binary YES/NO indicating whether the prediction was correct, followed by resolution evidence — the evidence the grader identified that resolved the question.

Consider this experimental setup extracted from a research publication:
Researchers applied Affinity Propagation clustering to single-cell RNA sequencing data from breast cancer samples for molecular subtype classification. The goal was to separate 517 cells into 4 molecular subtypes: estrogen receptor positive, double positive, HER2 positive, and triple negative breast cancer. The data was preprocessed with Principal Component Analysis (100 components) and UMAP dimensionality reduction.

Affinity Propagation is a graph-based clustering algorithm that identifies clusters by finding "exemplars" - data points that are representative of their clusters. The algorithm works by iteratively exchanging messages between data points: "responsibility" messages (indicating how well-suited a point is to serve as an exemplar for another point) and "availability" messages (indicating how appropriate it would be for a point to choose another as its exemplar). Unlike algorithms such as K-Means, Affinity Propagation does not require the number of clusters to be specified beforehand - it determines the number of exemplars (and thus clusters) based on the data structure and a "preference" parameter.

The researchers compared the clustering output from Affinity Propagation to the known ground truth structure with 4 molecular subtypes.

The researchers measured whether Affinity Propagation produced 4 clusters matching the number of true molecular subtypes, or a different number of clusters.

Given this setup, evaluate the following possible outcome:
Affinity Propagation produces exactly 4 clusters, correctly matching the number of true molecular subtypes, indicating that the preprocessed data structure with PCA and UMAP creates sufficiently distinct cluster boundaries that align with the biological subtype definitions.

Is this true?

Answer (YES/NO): NO